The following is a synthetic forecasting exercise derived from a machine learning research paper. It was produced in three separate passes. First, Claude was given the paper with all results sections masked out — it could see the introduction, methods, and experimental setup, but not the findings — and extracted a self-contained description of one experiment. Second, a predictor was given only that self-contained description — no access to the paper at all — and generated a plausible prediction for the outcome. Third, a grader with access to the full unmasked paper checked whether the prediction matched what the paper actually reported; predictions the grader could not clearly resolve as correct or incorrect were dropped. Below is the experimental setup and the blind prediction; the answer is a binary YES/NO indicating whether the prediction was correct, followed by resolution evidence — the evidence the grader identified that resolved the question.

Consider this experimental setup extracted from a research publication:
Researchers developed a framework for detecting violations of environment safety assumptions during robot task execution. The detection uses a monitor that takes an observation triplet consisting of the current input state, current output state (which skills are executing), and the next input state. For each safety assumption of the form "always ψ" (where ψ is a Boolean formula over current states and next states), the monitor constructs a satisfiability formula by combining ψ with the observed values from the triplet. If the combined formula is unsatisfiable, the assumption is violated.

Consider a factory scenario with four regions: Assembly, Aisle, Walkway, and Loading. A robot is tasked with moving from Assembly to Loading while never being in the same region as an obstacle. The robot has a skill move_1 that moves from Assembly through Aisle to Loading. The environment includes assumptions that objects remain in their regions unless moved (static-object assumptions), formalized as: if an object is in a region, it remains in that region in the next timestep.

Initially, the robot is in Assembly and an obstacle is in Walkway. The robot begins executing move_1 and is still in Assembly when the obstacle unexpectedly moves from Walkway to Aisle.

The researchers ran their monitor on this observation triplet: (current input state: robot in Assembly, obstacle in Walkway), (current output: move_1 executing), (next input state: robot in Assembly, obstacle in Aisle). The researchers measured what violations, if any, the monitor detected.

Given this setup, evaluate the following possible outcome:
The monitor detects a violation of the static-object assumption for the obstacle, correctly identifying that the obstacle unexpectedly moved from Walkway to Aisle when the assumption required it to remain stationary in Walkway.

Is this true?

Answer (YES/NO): YES